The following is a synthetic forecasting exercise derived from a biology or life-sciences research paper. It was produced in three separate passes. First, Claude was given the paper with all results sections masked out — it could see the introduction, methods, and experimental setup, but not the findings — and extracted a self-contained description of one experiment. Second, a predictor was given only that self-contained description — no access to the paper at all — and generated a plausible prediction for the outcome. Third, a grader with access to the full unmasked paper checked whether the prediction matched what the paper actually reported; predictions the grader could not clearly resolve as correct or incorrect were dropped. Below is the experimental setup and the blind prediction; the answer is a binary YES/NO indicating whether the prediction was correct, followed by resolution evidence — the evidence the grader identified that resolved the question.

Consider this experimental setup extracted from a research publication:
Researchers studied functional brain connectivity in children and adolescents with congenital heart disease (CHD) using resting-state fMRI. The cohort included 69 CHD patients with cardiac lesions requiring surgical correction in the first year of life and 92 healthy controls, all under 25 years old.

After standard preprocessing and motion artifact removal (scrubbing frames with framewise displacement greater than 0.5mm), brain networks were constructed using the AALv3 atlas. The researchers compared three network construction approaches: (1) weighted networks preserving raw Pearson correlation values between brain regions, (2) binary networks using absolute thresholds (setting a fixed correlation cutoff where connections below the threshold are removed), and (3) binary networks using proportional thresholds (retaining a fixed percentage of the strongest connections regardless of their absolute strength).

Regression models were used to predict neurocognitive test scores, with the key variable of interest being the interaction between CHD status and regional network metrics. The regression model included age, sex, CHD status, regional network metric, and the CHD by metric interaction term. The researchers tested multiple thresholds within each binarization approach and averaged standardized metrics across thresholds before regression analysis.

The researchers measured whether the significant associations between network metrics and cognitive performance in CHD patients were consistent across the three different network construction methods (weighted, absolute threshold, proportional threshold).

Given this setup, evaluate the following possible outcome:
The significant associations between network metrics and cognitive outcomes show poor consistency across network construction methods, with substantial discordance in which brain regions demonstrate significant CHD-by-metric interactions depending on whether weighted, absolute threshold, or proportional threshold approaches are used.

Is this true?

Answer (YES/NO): NO